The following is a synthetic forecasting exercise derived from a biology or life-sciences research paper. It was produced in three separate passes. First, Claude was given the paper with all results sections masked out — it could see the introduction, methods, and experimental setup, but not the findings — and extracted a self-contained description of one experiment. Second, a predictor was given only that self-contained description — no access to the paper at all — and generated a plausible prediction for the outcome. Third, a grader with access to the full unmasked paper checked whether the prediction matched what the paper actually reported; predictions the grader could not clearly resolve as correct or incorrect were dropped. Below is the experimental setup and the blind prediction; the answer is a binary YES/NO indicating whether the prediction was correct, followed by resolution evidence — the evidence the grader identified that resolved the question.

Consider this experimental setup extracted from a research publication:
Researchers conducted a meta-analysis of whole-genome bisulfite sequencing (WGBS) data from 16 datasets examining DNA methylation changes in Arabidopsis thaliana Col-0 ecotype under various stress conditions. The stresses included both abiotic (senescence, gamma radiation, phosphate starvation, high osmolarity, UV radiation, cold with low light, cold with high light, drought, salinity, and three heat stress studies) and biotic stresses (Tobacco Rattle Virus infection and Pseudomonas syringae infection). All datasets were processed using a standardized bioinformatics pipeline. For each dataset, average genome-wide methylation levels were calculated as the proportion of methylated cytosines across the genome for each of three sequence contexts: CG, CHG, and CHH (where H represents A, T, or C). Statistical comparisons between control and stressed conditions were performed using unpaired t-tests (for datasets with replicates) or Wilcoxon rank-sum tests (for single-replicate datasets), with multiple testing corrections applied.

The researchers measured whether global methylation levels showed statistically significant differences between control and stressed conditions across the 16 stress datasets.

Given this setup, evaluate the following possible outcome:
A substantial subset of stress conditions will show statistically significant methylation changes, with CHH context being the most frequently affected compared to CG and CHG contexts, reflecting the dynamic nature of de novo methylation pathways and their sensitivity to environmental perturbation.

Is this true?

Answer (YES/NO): NO